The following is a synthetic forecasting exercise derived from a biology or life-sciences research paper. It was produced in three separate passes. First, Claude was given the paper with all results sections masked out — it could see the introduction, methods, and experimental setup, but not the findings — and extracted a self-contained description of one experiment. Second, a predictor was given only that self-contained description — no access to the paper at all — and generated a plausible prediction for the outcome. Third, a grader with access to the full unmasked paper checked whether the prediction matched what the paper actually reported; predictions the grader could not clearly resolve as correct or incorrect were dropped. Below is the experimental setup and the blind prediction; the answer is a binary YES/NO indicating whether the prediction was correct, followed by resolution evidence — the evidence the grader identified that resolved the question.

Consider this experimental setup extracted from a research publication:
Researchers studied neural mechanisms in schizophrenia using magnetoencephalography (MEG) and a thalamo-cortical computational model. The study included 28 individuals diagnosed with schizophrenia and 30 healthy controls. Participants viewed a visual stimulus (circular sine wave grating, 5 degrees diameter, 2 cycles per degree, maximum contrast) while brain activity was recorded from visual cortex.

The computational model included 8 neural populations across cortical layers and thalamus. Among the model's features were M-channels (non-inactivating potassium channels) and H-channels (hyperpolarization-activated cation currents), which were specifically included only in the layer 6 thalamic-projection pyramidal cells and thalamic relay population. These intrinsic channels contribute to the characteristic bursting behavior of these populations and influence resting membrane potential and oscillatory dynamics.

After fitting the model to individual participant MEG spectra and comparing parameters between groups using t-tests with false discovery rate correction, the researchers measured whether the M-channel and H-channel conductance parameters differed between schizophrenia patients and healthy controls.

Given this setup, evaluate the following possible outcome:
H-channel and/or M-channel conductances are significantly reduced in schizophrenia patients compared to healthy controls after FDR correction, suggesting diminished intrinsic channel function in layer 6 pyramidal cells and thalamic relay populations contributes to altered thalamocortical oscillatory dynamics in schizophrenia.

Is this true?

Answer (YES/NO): NO